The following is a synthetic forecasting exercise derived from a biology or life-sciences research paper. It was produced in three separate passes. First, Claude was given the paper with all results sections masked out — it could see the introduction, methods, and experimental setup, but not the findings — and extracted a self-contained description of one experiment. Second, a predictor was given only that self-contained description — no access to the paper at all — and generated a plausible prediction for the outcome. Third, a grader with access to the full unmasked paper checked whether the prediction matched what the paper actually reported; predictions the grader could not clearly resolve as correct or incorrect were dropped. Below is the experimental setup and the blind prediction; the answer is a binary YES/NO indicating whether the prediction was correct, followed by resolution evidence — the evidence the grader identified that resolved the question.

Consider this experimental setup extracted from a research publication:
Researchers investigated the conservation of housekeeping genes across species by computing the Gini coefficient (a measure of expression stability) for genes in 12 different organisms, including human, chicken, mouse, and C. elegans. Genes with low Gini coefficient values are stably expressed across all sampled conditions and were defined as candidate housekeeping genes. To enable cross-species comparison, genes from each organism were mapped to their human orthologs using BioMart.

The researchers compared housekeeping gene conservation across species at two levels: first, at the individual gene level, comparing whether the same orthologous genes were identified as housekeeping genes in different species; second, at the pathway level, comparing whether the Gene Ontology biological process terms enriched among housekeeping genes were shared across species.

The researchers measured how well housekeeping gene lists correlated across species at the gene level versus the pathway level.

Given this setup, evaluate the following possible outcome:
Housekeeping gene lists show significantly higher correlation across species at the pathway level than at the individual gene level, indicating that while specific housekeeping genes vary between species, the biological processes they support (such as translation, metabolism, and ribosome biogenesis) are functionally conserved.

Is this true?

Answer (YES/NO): YES